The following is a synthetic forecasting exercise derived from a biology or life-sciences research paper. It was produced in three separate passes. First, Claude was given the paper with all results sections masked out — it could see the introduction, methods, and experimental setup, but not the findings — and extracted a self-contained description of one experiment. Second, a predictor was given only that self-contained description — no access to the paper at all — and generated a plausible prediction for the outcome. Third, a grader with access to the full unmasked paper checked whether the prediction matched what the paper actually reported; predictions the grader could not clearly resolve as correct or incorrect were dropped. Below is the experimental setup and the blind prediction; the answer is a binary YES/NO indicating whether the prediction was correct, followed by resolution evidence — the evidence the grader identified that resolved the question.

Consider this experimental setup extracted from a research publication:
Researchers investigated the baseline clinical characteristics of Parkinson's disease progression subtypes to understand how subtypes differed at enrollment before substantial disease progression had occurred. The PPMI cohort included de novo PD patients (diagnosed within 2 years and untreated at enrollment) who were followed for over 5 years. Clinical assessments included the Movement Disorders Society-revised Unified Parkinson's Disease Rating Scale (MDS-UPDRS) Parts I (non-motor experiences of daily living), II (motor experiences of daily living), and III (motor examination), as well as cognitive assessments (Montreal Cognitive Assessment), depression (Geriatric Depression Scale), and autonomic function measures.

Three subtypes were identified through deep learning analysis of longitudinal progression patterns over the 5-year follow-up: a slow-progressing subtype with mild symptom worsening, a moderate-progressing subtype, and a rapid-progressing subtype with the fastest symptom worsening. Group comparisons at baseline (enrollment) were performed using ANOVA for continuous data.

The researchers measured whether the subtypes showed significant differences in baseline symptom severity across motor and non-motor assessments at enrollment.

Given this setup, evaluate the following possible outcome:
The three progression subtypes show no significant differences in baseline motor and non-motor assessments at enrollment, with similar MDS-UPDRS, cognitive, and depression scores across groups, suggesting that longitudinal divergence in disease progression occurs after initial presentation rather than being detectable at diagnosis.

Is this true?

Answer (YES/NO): NO